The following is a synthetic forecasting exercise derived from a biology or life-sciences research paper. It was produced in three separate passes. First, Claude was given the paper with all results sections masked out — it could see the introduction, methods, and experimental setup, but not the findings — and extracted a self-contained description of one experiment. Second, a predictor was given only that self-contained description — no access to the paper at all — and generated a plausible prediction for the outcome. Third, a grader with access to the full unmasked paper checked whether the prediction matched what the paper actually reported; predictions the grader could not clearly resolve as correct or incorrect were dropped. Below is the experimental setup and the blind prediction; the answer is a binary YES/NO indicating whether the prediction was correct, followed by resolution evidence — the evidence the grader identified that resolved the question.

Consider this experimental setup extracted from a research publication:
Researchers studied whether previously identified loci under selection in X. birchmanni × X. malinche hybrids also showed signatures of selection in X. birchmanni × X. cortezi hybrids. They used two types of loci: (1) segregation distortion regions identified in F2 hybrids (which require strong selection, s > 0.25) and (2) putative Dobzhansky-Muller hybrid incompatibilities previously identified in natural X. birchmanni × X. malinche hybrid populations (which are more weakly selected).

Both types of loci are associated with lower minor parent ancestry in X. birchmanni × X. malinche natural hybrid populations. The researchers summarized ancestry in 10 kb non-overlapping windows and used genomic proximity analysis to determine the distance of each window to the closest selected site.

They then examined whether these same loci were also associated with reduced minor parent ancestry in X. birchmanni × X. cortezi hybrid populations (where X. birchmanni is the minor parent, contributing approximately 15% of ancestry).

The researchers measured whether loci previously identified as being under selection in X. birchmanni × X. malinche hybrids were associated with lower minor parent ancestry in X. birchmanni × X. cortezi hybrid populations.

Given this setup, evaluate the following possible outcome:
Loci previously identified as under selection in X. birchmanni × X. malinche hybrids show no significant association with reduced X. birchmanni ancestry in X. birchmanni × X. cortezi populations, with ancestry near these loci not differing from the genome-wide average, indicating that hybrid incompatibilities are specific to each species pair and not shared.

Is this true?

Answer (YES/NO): NO